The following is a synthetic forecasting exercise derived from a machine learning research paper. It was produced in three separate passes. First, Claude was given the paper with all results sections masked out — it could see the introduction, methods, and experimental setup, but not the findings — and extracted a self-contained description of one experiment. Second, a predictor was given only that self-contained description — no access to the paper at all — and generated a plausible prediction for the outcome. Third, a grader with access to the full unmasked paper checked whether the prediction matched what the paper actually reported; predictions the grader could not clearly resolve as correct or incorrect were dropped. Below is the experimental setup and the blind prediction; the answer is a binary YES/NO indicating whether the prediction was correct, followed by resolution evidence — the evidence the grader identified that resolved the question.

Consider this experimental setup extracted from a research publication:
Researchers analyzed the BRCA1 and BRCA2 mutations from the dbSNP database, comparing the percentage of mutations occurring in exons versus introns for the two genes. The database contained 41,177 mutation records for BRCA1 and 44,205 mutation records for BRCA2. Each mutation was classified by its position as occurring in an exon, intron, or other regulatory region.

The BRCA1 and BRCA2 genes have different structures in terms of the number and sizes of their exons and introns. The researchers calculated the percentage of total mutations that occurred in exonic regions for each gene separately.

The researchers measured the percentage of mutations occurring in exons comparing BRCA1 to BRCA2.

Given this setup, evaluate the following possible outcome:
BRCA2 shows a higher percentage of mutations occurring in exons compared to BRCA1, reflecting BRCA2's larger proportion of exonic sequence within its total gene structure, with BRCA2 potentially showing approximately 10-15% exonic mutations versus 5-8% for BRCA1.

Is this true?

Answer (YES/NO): NO